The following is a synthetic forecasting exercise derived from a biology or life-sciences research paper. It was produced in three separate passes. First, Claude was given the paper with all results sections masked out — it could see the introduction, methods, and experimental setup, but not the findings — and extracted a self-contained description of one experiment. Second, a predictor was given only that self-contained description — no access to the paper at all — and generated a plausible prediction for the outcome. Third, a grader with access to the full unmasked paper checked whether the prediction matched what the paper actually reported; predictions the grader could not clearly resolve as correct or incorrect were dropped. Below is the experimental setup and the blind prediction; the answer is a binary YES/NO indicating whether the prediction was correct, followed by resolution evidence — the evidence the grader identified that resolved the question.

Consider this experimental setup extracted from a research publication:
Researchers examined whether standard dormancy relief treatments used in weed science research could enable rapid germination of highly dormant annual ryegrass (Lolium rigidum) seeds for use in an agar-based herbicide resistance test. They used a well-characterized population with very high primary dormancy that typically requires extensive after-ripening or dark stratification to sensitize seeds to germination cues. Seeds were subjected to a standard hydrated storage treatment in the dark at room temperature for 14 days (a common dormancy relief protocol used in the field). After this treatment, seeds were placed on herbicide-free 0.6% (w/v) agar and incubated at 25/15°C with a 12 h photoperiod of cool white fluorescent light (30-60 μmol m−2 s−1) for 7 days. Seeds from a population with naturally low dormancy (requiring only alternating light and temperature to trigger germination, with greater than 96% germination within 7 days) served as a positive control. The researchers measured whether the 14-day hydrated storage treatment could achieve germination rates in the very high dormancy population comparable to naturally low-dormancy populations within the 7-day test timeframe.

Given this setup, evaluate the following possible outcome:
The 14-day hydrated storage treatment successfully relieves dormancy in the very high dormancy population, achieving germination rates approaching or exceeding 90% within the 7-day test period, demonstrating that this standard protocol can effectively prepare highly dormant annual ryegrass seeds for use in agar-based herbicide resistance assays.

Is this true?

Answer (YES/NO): NO